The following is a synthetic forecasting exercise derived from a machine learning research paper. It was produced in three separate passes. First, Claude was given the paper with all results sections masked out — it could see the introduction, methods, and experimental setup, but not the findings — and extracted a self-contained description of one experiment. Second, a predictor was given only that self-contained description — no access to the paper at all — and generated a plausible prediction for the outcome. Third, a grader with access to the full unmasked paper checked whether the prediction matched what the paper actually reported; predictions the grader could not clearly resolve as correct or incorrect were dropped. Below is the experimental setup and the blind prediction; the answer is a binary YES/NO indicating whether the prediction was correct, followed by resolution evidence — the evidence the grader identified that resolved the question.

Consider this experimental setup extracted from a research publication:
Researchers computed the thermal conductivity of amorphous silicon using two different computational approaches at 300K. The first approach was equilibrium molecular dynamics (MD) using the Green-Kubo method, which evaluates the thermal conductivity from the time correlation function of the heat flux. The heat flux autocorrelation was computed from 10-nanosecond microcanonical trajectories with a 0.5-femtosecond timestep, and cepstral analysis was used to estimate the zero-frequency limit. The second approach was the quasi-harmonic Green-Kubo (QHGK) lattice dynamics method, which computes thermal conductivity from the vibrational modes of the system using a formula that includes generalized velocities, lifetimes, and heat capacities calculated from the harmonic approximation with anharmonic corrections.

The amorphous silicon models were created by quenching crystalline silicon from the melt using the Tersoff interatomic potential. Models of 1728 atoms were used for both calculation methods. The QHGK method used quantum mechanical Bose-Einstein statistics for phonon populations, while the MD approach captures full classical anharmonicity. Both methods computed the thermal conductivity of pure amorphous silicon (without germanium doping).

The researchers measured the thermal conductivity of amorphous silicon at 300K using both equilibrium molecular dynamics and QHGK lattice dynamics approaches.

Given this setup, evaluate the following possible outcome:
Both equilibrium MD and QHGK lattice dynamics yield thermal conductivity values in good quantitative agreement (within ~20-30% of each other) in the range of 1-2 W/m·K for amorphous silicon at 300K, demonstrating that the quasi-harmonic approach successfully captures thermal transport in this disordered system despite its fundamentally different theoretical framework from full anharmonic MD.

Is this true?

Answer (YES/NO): NO